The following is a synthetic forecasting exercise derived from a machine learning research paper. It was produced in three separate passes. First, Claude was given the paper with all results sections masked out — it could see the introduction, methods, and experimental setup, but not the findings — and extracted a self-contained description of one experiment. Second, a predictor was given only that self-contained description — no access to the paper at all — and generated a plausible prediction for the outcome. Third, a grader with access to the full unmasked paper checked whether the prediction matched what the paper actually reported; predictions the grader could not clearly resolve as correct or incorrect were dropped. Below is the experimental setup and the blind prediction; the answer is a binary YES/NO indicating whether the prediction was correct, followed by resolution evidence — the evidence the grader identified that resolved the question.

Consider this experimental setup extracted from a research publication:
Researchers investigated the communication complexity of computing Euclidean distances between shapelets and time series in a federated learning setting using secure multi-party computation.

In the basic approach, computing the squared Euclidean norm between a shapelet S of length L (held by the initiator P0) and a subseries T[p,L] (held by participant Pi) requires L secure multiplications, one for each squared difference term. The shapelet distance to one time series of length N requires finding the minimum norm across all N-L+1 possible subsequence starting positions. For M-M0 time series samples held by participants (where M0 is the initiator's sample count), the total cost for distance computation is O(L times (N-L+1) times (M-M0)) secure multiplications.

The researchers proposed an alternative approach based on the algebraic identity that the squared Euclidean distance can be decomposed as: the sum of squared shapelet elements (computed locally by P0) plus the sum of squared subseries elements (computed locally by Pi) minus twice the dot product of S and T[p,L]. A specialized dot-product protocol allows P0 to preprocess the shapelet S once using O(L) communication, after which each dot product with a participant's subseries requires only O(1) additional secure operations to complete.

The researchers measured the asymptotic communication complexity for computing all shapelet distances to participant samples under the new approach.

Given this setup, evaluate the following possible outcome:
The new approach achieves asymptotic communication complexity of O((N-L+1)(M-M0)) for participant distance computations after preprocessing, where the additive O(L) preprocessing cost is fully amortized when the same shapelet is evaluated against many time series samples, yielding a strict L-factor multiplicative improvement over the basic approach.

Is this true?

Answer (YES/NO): NO